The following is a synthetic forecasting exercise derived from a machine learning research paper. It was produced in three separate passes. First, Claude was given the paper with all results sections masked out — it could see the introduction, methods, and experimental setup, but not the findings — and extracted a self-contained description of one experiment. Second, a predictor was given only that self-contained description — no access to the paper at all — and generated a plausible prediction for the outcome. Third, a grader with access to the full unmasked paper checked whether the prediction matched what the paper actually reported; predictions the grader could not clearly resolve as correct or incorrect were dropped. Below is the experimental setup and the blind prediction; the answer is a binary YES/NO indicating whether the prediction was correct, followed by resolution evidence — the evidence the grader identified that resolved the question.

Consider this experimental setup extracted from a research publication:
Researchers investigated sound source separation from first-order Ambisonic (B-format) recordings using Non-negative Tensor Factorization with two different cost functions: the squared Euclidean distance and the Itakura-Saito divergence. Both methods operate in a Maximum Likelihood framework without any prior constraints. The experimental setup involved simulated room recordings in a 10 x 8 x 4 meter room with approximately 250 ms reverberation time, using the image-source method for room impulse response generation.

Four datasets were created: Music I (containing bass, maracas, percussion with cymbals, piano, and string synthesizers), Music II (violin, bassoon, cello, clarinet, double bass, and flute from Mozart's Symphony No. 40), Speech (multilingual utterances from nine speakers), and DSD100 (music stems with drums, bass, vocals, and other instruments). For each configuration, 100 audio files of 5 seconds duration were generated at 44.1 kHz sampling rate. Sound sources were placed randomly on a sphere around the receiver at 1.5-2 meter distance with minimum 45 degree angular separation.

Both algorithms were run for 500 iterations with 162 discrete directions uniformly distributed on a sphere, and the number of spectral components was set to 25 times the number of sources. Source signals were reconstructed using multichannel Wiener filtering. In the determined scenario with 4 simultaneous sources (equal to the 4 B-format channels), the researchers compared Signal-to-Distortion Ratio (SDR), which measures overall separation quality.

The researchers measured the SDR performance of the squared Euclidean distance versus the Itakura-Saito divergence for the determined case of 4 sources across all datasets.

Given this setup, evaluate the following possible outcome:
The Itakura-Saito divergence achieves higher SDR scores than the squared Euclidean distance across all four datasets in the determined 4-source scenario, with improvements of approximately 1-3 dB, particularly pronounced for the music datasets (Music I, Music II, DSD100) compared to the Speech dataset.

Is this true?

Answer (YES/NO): NO